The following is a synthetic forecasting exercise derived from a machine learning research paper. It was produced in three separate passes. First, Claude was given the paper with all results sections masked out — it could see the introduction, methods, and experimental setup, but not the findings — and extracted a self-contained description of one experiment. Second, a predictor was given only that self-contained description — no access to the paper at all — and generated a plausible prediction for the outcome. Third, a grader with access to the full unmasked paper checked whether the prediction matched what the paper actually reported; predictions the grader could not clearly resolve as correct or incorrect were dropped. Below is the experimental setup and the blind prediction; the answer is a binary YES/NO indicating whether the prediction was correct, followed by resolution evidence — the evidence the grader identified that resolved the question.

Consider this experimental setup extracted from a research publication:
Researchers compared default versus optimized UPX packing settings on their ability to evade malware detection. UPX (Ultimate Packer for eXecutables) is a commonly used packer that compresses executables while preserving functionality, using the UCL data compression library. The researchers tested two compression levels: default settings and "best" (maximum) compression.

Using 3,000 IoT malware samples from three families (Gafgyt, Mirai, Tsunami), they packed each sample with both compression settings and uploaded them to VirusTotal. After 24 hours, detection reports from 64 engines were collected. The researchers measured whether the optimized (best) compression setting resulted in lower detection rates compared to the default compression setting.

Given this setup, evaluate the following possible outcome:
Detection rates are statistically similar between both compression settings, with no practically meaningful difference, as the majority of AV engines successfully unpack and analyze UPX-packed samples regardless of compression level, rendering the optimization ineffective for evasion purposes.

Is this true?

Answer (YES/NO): NO